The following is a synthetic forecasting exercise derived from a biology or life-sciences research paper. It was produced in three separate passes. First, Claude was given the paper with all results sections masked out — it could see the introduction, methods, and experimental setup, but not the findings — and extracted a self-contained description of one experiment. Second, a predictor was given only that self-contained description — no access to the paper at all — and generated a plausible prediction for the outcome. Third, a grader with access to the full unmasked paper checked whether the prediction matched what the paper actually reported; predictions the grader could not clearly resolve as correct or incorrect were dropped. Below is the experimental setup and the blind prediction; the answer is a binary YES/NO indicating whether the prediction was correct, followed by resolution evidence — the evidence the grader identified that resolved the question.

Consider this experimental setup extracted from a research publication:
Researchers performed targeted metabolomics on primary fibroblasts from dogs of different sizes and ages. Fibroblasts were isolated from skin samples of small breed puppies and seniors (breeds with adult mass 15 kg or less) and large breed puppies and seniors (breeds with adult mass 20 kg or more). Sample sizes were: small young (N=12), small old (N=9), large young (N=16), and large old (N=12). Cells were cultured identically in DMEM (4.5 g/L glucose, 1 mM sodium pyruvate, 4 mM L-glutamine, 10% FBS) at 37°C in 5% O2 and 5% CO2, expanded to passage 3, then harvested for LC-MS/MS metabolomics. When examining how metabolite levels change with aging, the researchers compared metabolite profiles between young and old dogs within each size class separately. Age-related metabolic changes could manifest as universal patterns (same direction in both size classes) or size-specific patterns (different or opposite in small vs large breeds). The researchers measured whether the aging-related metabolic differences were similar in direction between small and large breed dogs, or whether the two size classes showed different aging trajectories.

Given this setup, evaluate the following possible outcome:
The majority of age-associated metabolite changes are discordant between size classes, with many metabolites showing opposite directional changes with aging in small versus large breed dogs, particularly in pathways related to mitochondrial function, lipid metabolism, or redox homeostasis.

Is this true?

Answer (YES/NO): NO